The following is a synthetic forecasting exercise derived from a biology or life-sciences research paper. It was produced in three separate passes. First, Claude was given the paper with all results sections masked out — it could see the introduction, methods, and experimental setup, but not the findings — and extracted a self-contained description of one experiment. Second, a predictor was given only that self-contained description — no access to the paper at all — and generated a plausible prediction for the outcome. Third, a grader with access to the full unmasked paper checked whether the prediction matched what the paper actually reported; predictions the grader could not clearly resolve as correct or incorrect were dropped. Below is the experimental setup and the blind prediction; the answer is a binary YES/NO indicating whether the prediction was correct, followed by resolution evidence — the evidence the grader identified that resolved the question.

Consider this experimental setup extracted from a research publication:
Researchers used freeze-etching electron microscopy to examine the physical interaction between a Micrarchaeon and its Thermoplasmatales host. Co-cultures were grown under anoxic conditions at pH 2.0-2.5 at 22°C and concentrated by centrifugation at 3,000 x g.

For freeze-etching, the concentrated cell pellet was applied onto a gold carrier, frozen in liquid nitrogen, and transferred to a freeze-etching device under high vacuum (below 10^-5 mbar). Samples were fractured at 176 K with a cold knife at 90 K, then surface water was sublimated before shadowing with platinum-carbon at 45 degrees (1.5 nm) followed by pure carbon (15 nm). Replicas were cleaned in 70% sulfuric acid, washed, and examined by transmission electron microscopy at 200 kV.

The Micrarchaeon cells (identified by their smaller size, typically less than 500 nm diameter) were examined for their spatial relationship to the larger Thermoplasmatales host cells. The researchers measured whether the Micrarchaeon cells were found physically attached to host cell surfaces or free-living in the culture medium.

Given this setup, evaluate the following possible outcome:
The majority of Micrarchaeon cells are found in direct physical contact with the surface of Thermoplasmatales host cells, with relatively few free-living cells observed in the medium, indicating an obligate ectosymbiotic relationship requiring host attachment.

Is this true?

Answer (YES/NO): NO